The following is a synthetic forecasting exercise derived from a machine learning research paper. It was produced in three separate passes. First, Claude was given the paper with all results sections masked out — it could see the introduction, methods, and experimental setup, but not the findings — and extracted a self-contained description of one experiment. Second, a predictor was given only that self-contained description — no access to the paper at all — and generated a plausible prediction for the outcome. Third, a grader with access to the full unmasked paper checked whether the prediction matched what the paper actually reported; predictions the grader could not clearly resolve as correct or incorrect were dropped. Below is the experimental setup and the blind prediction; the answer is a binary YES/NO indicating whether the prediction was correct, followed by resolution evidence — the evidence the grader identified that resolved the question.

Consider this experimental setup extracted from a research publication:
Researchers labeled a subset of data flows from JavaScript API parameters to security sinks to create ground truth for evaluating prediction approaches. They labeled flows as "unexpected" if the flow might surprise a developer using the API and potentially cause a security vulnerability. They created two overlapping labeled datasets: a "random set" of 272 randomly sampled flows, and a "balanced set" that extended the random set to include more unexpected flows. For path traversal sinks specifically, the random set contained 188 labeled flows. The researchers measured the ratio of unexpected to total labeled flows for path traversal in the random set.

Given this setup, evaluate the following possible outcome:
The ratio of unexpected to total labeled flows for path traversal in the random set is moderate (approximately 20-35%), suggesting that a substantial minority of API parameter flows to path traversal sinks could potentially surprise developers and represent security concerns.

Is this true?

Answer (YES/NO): NO